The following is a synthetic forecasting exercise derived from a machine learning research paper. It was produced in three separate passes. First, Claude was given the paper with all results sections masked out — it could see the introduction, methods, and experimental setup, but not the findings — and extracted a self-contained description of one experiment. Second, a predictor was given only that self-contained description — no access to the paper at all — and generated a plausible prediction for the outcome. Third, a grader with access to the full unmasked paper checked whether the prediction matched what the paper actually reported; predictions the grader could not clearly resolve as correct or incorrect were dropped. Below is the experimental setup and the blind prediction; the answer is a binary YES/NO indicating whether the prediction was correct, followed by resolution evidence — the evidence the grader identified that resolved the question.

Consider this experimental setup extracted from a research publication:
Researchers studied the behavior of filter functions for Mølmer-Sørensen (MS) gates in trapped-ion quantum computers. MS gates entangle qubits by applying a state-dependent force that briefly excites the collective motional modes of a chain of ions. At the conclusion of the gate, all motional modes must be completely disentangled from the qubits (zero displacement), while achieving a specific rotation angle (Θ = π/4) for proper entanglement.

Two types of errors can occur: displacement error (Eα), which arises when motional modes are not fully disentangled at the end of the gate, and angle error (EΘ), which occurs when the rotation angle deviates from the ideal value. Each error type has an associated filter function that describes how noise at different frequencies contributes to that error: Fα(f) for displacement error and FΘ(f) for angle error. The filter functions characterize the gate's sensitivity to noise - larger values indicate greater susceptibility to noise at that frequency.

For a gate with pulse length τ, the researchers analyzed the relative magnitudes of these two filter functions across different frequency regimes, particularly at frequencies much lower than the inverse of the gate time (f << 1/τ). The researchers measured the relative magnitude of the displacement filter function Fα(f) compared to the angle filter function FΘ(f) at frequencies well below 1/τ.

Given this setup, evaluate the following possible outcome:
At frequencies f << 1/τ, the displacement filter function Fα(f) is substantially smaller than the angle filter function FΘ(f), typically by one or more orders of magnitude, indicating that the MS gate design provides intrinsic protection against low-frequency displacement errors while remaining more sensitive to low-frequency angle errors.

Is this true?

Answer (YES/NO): YES